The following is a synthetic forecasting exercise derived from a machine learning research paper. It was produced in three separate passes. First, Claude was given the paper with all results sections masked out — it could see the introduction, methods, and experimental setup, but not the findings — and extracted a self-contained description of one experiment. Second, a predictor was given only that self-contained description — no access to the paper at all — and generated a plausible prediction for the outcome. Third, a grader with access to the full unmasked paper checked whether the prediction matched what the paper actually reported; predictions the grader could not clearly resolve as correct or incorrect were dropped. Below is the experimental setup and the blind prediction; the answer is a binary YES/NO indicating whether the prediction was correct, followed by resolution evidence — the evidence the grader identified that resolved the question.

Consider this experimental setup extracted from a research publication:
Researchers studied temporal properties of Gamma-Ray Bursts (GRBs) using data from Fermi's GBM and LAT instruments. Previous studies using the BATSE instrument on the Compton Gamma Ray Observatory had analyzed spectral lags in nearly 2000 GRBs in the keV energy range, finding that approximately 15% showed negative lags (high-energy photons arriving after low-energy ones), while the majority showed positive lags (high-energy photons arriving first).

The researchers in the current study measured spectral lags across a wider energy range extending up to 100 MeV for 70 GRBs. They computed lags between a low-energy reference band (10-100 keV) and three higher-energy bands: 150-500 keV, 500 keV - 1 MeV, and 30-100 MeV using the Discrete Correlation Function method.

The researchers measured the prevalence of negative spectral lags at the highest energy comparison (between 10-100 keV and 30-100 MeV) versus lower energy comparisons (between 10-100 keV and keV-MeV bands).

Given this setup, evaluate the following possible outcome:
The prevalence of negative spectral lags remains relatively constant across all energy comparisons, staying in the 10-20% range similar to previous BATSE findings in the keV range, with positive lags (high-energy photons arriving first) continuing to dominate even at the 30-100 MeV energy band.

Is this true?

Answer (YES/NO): NO